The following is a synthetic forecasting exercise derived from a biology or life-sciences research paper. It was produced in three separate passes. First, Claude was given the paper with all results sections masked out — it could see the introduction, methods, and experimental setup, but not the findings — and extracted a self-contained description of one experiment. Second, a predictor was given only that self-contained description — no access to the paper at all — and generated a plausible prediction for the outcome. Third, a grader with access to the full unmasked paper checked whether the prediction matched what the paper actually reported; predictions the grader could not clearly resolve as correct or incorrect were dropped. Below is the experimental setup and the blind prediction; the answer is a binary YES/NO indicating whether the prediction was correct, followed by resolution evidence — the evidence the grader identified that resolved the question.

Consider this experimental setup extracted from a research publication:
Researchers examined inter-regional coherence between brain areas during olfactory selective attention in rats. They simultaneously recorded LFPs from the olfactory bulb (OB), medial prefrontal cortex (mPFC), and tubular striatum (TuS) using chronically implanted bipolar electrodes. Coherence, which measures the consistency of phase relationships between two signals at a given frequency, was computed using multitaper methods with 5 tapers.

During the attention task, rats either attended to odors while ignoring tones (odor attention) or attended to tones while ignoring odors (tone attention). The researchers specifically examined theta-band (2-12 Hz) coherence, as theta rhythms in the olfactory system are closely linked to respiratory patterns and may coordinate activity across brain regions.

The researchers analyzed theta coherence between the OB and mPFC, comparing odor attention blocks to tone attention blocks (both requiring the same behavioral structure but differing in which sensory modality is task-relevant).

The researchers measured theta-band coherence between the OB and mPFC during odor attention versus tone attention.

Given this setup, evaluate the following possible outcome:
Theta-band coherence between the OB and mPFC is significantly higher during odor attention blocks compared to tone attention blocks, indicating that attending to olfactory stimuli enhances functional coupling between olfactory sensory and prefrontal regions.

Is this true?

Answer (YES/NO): NO